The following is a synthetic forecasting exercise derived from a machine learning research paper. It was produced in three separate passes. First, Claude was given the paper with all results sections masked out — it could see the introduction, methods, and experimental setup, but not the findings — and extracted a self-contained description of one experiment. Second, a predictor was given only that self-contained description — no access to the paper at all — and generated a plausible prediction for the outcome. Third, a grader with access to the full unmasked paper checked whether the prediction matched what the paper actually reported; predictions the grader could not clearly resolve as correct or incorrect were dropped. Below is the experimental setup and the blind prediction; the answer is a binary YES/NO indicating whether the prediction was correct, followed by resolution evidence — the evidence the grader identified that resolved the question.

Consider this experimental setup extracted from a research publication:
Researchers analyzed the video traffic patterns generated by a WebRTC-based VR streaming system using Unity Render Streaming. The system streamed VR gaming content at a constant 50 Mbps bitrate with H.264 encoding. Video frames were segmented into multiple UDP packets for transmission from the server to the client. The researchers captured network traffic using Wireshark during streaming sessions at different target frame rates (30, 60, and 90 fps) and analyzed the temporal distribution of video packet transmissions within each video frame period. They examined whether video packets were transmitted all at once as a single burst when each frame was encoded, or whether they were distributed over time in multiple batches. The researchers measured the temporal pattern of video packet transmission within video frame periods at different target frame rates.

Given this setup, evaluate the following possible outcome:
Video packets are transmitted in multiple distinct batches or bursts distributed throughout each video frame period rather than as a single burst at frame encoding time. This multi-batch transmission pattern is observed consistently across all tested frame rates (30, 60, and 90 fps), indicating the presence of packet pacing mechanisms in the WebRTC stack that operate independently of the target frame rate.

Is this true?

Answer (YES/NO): YES